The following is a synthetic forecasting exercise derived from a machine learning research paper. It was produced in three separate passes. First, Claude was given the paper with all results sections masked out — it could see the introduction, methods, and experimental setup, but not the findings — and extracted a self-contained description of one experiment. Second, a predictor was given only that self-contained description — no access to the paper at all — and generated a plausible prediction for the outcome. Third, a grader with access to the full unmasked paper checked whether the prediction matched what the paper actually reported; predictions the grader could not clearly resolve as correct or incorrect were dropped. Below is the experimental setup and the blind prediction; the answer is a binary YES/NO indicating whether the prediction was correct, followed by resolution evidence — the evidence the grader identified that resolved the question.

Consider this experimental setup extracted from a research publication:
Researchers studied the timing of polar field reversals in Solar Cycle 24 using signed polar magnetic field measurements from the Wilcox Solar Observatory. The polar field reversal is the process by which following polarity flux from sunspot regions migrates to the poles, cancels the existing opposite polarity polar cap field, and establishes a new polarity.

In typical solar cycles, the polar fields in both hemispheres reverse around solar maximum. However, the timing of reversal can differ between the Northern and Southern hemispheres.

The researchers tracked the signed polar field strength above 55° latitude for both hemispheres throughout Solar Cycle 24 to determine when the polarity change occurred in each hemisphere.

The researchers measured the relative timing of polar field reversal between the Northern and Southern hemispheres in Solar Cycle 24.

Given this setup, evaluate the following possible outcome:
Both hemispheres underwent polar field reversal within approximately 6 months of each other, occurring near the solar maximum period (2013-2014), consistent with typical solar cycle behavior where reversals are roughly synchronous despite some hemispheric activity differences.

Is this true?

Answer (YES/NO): NO